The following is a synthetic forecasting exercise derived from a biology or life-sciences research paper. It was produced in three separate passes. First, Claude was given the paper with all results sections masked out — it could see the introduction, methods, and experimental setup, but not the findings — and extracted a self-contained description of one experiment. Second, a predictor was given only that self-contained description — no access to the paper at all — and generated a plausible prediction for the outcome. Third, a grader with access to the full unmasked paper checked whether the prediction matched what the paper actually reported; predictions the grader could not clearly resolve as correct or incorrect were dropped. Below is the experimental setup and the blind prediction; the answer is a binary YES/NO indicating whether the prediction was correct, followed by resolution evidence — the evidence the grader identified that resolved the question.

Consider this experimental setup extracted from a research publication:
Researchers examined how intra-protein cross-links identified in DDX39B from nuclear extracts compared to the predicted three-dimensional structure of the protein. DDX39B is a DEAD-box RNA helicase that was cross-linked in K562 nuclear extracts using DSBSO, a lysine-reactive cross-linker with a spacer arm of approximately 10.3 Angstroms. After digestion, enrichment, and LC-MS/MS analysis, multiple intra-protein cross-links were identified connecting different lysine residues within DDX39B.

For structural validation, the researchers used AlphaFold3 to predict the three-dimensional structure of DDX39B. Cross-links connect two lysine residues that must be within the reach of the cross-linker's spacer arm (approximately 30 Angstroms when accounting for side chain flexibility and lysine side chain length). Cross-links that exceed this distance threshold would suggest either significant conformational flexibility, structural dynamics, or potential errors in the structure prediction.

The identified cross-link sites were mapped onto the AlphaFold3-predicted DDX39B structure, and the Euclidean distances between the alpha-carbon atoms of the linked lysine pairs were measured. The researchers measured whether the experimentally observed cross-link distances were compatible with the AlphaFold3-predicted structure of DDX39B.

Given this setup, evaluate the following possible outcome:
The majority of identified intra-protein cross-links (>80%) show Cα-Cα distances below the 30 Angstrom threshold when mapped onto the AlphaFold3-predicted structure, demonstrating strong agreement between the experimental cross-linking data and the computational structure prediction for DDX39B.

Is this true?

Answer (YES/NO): NO